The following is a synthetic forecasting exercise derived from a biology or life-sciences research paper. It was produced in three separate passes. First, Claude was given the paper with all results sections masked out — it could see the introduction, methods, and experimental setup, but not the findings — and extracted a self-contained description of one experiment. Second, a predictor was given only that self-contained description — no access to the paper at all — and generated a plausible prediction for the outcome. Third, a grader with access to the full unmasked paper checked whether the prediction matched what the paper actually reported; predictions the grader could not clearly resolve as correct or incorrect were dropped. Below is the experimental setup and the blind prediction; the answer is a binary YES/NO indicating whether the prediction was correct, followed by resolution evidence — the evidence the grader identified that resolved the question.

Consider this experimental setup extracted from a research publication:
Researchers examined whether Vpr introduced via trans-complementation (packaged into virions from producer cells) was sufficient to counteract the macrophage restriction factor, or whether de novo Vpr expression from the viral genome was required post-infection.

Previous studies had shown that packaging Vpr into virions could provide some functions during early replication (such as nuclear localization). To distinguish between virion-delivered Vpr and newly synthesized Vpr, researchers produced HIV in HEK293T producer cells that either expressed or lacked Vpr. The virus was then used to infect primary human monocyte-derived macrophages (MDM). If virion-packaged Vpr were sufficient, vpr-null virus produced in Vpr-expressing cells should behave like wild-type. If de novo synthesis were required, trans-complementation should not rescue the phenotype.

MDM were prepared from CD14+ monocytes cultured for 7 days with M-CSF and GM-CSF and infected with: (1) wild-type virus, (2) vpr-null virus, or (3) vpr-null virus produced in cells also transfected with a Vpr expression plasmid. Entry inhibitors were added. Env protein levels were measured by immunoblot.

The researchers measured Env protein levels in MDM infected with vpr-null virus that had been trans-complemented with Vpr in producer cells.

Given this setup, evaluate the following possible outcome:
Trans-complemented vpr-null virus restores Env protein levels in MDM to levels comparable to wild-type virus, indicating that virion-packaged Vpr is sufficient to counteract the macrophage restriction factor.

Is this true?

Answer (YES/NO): NO